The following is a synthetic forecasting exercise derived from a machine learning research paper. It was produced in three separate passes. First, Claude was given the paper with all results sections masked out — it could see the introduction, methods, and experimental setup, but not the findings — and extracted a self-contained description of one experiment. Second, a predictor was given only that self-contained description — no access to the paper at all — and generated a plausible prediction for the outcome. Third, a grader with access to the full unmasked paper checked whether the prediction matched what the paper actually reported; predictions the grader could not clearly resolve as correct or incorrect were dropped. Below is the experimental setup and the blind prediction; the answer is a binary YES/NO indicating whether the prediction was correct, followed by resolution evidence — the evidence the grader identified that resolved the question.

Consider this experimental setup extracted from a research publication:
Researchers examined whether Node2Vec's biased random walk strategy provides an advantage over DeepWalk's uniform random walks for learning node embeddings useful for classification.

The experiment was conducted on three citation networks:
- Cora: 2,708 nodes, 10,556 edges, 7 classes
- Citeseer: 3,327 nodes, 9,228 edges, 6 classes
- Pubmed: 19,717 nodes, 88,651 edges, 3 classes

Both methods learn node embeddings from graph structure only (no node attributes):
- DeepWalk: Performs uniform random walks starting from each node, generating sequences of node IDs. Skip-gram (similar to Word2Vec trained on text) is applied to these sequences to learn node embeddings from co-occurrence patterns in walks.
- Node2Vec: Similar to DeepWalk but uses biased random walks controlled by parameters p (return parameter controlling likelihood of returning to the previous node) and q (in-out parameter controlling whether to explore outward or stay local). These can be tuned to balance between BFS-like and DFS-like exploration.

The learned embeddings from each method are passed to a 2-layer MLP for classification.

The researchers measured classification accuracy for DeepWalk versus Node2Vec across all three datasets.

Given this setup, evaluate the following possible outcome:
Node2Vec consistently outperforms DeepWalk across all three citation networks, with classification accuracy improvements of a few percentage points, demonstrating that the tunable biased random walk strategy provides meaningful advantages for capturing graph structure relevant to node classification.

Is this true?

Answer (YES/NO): NO